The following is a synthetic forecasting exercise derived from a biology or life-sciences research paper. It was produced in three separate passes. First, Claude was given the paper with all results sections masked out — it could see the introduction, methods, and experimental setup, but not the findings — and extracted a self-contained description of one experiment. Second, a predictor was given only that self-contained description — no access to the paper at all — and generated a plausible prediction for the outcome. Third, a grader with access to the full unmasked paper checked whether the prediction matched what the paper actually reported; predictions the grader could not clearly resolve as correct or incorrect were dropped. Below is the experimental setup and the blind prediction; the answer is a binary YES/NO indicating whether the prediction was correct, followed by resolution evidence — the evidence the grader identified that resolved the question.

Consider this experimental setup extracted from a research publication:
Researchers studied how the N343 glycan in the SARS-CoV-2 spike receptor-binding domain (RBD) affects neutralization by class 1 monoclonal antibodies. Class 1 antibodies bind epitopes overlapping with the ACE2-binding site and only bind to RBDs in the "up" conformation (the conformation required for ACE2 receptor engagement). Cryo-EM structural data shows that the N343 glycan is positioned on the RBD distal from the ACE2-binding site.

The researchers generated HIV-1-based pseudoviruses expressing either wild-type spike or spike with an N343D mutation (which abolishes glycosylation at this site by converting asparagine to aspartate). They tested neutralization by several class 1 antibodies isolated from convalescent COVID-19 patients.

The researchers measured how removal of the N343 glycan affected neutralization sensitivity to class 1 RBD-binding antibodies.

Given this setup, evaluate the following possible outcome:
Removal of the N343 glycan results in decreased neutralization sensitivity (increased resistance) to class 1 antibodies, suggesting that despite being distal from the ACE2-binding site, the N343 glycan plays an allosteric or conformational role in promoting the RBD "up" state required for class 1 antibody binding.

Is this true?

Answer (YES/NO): YES